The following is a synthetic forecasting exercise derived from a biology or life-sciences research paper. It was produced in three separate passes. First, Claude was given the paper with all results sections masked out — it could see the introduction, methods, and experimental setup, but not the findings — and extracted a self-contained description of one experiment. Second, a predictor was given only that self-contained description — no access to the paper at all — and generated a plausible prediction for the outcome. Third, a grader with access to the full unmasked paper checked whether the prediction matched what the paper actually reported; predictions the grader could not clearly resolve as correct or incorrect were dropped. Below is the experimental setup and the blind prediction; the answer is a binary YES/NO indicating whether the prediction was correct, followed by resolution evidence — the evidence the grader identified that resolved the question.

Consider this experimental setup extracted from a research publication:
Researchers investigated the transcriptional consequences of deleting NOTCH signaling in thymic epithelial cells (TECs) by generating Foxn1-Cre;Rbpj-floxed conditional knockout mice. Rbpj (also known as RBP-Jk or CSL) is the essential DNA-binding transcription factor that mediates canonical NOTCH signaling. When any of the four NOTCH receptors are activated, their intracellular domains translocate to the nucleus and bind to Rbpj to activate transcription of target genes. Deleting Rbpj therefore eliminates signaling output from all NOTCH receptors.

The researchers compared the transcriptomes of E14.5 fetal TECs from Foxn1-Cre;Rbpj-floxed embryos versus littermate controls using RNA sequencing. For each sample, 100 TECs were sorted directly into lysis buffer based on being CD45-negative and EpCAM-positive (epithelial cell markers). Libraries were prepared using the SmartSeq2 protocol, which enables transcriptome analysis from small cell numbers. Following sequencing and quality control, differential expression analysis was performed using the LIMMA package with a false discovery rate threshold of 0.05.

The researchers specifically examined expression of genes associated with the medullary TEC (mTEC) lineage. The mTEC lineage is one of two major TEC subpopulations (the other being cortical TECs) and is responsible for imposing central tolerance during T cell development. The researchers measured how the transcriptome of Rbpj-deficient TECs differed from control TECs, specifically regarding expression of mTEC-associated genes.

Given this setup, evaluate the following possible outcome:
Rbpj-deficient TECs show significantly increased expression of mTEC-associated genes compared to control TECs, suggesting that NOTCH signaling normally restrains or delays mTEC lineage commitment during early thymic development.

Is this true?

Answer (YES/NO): NO